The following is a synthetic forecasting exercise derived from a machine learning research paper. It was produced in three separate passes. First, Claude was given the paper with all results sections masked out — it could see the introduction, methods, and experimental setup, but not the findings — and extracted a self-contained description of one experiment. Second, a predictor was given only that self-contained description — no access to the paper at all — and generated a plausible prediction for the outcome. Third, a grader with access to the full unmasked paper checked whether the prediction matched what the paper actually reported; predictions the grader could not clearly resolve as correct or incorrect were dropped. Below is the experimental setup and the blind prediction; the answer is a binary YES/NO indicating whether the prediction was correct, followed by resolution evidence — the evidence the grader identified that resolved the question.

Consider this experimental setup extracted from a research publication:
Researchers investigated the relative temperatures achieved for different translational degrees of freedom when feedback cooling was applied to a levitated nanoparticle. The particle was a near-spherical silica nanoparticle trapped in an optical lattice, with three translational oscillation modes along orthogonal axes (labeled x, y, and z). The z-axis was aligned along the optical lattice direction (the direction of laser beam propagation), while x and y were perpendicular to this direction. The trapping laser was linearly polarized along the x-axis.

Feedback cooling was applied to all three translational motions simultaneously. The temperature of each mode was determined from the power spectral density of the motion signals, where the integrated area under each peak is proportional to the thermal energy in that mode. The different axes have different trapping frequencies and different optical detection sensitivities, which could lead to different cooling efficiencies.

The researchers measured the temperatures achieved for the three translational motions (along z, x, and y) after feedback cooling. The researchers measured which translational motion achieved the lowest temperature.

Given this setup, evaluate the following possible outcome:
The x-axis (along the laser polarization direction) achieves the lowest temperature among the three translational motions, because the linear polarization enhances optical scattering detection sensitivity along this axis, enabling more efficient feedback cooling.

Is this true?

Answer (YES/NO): NO